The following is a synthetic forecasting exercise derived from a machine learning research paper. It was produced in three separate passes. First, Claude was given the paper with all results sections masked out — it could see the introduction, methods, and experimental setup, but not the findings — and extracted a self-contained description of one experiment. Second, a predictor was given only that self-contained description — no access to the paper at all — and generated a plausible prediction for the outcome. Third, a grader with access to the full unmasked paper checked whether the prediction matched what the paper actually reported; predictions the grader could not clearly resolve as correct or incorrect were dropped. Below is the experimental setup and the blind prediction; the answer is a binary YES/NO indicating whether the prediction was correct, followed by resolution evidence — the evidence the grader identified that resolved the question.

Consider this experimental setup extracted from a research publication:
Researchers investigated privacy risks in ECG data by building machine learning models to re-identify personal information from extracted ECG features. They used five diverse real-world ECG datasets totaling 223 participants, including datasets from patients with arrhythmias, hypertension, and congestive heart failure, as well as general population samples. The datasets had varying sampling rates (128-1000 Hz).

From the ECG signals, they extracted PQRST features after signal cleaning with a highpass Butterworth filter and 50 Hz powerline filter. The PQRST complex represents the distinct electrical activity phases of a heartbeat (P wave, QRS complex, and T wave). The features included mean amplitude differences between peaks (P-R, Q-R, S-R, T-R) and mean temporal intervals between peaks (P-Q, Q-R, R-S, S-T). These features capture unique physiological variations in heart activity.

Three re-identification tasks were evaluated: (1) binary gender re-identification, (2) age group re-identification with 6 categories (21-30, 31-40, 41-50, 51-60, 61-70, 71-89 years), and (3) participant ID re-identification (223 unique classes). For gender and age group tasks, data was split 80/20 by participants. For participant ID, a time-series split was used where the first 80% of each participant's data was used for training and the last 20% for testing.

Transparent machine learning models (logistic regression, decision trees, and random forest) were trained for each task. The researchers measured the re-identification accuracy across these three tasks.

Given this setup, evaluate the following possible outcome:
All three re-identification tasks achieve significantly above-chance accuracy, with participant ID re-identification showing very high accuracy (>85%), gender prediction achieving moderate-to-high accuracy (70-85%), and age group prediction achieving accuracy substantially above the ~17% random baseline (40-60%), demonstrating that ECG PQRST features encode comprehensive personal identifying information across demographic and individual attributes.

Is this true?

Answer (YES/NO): NO